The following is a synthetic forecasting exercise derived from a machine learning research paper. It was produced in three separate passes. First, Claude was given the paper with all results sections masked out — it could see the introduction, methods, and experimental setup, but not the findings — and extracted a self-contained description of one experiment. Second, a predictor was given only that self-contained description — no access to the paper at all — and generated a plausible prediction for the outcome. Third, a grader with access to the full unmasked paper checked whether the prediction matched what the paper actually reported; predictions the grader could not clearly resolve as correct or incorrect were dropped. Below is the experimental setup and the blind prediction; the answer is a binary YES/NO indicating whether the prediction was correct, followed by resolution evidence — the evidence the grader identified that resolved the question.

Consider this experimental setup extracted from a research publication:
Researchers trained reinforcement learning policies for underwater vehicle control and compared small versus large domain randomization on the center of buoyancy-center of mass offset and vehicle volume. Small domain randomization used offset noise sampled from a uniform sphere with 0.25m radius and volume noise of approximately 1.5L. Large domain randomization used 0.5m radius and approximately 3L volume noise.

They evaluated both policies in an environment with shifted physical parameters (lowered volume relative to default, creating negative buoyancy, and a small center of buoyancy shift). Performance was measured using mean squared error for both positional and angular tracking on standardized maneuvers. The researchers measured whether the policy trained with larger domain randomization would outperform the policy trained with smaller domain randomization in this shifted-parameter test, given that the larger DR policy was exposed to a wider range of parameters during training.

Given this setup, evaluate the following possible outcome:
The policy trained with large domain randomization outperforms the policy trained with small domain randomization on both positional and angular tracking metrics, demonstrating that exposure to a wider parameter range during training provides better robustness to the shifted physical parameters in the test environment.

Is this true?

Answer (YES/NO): NO